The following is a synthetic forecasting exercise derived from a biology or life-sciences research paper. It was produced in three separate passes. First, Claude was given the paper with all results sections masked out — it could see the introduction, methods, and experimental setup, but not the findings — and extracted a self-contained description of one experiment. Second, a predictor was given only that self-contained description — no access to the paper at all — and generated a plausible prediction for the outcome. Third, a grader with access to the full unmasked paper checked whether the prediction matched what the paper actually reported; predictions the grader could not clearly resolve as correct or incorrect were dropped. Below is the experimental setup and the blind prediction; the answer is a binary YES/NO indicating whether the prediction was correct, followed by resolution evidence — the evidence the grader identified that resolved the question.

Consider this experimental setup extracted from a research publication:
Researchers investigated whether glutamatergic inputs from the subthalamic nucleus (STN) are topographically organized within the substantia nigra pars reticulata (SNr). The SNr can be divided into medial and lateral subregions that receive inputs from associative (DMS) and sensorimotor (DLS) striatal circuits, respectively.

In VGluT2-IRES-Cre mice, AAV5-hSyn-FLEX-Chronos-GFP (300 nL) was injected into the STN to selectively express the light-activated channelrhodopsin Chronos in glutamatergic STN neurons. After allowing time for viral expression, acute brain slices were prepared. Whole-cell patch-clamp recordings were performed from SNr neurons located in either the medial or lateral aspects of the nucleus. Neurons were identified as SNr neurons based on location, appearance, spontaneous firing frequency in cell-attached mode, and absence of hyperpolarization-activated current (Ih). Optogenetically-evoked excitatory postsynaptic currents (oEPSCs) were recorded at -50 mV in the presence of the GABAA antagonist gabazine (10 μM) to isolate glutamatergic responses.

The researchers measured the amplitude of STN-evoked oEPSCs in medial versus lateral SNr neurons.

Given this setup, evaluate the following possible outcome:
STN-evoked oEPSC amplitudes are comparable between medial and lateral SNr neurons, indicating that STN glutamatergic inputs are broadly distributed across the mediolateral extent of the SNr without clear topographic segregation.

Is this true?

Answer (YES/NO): NO